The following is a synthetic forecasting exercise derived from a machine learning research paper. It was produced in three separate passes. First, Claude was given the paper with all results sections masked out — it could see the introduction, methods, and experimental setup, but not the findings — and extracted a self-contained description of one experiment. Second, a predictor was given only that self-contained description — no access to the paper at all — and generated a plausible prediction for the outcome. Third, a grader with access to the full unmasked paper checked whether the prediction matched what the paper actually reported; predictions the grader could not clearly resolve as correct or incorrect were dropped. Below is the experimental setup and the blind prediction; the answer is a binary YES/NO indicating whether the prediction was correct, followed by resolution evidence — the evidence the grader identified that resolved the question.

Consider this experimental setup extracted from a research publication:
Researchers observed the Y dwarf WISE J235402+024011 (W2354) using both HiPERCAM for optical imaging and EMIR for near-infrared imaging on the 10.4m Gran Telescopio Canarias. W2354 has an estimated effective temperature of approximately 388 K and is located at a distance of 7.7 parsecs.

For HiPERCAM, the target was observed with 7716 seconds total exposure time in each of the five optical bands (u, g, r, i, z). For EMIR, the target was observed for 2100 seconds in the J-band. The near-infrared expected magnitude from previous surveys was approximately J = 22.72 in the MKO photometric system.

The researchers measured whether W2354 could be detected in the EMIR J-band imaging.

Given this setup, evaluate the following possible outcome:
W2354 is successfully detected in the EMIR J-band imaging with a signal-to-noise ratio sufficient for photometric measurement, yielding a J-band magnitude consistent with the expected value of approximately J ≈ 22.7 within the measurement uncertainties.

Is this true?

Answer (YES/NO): YES